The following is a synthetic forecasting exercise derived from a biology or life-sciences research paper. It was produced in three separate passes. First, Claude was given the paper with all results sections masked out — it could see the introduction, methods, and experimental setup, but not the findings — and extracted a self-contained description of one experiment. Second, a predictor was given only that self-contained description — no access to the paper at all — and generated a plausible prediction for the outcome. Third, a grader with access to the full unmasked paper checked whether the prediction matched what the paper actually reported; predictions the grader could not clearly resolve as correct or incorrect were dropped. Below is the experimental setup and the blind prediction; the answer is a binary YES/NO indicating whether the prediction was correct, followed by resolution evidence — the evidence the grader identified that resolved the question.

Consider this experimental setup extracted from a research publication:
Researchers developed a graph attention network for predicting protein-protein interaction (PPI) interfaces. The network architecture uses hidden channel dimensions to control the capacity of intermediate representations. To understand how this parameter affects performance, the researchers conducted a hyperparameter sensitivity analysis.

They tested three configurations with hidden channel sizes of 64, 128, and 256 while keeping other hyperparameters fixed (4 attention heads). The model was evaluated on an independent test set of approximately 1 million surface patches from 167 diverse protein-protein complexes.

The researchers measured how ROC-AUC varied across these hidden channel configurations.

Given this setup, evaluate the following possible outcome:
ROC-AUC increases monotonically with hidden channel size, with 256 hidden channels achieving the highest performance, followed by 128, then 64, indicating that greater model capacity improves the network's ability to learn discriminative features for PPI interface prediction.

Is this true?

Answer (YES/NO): NO